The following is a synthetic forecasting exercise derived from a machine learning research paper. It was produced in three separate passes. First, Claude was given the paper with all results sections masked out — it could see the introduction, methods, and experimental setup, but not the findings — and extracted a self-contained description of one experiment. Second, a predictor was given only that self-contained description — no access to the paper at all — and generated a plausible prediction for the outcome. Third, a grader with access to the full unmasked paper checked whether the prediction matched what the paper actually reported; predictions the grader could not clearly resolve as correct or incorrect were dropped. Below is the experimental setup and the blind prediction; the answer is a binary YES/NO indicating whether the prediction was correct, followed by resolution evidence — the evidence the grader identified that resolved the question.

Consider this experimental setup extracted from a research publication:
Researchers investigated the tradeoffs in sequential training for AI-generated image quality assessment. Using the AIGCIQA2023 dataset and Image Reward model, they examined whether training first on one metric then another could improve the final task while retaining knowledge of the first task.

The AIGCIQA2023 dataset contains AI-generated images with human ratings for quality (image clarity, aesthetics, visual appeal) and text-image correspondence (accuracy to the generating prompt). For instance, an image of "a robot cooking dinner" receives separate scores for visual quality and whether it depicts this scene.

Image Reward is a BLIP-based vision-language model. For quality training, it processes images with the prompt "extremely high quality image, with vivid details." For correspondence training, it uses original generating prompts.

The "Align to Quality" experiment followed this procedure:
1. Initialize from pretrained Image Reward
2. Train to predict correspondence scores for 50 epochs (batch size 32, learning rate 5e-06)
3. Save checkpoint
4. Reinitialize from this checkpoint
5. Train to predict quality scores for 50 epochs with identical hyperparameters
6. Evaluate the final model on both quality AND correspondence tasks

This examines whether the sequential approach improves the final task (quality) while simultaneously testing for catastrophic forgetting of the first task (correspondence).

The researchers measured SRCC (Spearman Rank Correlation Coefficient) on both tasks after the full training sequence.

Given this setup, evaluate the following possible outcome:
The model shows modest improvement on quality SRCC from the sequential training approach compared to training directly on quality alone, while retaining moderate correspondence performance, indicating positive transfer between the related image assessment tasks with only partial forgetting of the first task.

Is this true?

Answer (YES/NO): NO